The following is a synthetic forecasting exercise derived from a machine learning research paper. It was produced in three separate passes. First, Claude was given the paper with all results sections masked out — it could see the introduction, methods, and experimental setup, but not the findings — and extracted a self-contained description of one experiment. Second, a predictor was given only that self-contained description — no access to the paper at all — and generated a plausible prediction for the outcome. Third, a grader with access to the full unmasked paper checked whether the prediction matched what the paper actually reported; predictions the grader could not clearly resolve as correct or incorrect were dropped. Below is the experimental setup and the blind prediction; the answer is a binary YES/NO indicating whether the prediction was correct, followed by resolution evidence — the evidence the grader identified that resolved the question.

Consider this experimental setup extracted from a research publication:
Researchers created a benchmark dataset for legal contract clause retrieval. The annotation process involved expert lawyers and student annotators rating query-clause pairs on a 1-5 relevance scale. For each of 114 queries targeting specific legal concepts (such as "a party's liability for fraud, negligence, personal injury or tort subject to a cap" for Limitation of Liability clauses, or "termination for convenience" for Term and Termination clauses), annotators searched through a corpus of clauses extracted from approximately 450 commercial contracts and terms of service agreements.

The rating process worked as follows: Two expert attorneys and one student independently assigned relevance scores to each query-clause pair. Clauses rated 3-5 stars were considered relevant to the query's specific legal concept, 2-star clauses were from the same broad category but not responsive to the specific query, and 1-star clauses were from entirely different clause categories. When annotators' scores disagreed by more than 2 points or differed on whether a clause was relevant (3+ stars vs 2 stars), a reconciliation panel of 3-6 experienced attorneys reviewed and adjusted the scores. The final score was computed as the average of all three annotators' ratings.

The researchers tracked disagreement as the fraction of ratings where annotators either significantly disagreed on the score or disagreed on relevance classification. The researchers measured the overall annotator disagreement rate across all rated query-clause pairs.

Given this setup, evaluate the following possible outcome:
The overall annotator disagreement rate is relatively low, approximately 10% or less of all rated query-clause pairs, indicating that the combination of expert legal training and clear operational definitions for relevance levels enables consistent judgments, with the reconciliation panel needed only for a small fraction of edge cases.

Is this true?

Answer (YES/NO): NO